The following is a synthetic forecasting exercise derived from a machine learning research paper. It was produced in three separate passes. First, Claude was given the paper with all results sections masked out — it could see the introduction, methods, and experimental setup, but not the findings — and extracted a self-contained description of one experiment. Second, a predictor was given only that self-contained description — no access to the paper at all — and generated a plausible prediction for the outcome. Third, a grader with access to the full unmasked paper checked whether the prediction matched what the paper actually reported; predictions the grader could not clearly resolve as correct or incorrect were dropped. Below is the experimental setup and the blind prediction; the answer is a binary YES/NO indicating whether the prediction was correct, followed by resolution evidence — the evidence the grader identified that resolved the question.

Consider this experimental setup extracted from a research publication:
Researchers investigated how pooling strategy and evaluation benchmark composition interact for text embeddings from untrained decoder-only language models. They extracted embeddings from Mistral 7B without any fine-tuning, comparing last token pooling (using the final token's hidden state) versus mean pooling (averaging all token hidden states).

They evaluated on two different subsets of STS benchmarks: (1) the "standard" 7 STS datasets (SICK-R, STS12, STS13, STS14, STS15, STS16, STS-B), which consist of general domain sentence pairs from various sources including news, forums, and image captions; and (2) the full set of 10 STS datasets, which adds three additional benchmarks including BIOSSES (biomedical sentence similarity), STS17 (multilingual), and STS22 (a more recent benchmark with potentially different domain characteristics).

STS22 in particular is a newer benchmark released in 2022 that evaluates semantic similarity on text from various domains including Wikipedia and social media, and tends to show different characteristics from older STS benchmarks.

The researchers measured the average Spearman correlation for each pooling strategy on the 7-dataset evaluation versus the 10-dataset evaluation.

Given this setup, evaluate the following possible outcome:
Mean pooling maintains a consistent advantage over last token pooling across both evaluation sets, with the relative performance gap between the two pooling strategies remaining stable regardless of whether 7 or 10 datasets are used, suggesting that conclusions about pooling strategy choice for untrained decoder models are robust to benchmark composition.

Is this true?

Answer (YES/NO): NO